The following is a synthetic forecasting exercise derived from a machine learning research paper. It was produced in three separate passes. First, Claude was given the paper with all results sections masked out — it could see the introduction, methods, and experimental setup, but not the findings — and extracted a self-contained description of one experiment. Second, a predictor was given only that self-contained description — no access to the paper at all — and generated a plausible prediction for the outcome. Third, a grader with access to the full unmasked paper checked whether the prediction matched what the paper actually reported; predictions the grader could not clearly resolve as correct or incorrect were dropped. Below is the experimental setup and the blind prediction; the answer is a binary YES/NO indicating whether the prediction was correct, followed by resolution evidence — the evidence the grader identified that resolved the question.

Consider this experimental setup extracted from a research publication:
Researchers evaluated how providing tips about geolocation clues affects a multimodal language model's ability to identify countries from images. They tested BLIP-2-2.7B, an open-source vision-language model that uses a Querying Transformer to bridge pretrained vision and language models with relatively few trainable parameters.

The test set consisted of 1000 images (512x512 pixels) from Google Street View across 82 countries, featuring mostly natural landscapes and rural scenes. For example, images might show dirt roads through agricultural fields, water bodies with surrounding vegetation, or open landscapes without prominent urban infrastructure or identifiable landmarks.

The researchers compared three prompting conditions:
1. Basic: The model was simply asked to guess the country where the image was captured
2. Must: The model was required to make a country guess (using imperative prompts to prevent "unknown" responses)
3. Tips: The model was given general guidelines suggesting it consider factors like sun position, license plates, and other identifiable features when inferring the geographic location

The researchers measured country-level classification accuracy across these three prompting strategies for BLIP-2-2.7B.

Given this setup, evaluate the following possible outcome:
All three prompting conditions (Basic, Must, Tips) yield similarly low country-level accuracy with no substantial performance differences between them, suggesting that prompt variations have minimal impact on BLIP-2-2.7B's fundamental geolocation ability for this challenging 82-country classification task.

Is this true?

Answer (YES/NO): NO